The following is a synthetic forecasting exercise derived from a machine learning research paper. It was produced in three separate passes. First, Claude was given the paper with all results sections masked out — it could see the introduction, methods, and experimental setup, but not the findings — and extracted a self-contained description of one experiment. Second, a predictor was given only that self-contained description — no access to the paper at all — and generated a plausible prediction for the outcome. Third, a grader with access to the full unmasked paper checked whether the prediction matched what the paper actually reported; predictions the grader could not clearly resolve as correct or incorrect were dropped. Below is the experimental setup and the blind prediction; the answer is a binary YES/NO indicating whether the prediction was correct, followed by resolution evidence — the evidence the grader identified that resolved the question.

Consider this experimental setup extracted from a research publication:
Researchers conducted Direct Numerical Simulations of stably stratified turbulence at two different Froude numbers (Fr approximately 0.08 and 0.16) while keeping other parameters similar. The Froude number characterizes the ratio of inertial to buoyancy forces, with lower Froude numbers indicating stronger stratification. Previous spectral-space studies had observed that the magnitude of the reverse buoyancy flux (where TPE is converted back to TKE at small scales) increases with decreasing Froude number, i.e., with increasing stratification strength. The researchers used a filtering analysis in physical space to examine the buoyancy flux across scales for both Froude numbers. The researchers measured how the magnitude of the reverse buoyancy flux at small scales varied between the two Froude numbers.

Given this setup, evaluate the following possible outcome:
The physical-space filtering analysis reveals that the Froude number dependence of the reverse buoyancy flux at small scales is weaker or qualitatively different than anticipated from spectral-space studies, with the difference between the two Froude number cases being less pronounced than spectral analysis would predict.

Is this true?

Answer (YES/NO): NO